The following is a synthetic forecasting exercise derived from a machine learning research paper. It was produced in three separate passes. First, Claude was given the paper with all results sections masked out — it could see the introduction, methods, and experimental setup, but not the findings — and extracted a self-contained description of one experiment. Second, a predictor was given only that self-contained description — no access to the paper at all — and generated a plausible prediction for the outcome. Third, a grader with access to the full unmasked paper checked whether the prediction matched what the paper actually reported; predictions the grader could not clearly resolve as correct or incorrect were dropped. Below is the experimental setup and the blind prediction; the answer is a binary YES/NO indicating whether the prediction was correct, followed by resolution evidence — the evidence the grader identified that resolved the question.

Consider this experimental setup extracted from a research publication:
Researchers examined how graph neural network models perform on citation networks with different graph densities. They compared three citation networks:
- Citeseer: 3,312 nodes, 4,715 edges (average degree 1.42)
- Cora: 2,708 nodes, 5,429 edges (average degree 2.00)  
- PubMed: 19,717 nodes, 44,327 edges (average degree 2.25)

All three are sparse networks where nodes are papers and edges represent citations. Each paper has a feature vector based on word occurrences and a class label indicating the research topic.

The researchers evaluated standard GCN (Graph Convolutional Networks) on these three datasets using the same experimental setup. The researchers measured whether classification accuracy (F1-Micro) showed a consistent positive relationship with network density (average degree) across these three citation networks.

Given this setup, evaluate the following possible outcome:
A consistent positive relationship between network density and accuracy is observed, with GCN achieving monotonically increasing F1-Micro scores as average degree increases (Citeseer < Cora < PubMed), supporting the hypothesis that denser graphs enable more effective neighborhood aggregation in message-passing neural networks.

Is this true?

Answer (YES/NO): NO